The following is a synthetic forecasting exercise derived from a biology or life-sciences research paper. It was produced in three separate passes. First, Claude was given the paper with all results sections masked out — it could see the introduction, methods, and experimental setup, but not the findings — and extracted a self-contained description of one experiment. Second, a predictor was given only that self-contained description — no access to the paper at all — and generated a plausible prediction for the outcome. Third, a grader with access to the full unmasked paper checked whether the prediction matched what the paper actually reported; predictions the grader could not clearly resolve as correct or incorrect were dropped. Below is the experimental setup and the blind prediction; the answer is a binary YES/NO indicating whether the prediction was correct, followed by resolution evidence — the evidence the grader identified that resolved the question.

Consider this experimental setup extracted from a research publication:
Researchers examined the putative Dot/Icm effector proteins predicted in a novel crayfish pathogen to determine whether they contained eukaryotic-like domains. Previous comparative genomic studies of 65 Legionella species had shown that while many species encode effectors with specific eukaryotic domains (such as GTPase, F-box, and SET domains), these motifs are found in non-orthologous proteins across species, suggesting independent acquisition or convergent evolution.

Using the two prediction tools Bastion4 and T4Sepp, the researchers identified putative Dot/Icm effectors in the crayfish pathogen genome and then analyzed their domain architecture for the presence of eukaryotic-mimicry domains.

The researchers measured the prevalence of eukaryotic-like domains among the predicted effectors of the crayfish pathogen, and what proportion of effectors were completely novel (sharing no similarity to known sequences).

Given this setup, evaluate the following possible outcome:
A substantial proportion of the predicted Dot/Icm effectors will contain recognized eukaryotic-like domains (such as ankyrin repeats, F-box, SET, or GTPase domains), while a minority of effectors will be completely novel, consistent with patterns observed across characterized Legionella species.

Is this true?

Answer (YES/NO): NO